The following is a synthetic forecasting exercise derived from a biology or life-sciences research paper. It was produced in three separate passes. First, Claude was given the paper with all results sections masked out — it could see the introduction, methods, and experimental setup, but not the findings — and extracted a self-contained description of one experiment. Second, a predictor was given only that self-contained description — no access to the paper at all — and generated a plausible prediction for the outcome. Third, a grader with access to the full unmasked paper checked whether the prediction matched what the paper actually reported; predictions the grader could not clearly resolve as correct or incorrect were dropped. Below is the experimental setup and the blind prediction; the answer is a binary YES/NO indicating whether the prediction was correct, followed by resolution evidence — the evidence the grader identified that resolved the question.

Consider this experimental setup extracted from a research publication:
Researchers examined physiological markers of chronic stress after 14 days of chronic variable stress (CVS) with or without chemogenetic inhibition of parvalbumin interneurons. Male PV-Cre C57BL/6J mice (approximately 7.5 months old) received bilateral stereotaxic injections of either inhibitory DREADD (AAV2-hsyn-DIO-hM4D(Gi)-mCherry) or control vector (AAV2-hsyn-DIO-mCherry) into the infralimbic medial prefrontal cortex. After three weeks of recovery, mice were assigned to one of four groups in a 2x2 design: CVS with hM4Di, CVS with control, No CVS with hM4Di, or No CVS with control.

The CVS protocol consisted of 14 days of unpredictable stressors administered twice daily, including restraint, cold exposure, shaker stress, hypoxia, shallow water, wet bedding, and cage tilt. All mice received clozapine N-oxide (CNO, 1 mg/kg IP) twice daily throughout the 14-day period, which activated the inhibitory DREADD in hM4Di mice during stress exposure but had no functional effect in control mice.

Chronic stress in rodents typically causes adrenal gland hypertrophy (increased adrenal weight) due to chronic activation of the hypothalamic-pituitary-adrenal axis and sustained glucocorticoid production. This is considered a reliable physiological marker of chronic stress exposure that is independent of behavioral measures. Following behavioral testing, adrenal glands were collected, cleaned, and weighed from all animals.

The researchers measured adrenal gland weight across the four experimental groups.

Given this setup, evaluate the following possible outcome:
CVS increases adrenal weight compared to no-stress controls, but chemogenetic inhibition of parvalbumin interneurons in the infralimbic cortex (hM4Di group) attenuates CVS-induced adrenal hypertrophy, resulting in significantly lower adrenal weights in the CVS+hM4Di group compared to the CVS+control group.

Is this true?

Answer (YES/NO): YES